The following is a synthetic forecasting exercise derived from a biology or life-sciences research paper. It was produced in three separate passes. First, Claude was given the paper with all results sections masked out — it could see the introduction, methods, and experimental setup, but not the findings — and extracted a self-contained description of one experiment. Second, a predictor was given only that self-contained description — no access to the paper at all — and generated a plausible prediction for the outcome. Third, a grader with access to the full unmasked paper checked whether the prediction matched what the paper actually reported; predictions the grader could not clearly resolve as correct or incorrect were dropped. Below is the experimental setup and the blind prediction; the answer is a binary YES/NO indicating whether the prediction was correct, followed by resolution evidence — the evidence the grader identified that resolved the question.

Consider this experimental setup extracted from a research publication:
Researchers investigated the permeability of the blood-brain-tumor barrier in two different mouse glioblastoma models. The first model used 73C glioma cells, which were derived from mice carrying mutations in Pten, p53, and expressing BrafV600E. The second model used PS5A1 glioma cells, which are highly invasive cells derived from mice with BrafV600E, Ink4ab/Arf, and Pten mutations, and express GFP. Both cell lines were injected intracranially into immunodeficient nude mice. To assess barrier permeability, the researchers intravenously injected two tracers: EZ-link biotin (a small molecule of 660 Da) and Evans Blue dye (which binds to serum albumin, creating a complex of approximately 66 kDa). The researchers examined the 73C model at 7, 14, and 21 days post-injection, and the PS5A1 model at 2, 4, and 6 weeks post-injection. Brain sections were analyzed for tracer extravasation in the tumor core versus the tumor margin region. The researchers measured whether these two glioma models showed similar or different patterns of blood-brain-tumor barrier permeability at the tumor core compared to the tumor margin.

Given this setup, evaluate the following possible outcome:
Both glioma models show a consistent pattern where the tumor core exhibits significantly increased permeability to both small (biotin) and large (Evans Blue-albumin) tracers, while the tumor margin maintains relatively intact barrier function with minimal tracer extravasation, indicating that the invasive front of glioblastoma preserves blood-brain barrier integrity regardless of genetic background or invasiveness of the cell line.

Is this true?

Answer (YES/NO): NO